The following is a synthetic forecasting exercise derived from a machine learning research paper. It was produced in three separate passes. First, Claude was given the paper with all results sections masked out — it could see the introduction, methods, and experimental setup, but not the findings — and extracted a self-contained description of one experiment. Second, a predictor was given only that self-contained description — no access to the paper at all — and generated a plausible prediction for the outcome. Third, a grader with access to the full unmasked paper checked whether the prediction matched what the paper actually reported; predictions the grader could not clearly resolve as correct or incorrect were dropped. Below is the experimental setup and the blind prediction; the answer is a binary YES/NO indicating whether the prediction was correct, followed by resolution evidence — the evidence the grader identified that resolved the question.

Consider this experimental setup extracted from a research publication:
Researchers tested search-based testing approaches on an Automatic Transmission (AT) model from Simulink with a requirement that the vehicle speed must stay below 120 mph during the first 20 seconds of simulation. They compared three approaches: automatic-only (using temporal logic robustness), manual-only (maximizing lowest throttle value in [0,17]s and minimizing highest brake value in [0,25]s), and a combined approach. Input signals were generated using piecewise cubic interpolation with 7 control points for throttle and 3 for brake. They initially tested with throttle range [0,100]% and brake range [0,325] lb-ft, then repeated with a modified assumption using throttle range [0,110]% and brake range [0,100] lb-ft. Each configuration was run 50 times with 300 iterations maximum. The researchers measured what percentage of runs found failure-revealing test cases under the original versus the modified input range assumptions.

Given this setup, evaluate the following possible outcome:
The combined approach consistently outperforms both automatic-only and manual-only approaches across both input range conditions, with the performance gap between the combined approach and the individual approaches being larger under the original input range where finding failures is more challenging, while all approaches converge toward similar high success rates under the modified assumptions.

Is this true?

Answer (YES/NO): NO